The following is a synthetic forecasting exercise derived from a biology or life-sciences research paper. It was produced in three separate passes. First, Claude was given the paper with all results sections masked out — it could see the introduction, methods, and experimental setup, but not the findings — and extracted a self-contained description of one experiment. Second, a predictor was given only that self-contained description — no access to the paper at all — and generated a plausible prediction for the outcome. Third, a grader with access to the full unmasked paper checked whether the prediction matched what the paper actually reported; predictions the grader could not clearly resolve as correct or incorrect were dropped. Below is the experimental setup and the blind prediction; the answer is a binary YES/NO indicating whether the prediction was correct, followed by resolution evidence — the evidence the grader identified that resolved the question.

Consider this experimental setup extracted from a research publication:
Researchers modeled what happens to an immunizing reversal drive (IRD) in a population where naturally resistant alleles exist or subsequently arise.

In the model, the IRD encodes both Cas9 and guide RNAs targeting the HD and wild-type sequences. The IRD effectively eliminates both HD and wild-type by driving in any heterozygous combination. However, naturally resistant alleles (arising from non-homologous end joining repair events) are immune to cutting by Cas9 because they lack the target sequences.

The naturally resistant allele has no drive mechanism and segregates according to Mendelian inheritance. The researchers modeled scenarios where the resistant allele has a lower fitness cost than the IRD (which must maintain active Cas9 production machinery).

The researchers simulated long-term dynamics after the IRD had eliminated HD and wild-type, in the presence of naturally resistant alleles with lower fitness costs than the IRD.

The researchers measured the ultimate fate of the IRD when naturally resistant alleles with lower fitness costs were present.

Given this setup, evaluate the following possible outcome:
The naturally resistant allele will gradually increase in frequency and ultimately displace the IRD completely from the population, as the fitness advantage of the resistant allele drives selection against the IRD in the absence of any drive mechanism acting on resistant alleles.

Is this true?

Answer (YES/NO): YES